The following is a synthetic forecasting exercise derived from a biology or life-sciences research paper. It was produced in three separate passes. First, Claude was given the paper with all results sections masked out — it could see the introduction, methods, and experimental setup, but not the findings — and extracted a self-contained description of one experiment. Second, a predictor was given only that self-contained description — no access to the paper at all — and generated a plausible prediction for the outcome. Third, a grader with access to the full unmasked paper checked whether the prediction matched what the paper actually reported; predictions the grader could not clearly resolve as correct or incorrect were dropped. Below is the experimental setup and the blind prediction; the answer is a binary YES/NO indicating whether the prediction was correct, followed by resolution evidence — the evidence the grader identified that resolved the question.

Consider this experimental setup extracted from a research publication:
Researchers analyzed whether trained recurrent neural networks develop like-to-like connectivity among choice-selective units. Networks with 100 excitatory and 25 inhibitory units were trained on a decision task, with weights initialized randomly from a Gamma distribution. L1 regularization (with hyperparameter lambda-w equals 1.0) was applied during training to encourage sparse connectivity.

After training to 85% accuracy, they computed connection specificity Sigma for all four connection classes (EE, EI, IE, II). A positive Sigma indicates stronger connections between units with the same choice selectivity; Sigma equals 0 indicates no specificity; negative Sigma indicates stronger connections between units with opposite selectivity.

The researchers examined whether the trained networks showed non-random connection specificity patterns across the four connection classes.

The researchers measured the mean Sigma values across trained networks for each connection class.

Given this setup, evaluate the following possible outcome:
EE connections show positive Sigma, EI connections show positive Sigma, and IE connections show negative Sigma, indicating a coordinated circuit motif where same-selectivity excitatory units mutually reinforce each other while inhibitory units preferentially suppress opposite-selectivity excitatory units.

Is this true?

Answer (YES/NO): NO